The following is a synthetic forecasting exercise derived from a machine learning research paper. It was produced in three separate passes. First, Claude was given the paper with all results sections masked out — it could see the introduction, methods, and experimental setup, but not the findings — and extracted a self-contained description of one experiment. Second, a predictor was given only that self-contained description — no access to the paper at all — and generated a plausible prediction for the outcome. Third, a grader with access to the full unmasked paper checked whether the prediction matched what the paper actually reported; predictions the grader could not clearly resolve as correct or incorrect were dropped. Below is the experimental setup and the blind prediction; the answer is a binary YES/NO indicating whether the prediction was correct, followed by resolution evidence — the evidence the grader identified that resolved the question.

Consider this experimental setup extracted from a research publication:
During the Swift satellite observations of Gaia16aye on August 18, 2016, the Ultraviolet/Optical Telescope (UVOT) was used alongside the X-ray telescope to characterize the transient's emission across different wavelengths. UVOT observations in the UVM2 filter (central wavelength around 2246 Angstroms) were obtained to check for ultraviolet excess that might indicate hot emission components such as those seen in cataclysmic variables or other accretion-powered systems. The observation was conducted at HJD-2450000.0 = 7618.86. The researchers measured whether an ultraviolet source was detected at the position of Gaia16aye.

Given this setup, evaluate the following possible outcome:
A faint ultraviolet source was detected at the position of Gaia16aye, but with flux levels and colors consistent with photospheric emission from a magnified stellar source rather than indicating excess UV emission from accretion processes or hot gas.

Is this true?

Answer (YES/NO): NO